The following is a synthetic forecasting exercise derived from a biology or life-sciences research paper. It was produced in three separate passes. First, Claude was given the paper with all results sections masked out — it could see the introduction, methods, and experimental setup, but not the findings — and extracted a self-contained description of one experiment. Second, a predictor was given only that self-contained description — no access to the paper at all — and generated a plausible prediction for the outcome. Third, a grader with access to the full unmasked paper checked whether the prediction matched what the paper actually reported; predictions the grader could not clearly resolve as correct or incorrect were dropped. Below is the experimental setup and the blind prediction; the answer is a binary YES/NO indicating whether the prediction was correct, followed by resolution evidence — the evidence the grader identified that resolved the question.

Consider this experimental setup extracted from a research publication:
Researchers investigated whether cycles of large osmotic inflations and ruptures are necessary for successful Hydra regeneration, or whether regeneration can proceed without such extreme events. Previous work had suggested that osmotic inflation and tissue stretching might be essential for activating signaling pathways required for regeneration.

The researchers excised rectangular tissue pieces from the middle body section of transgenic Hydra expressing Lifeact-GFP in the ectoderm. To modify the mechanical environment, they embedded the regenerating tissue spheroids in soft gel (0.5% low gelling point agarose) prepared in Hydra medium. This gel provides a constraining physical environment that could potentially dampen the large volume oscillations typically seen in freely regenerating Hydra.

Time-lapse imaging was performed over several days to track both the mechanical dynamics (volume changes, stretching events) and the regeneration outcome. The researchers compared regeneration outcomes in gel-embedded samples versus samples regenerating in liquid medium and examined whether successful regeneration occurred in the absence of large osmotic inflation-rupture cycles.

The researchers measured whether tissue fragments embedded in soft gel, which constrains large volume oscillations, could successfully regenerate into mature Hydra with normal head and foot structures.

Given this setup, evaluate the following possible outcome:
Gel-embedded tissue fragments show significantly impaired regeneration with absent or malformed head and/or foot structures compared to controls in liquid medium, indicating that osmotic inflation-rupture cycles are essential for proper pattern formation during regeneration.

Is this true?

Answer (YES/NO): NO